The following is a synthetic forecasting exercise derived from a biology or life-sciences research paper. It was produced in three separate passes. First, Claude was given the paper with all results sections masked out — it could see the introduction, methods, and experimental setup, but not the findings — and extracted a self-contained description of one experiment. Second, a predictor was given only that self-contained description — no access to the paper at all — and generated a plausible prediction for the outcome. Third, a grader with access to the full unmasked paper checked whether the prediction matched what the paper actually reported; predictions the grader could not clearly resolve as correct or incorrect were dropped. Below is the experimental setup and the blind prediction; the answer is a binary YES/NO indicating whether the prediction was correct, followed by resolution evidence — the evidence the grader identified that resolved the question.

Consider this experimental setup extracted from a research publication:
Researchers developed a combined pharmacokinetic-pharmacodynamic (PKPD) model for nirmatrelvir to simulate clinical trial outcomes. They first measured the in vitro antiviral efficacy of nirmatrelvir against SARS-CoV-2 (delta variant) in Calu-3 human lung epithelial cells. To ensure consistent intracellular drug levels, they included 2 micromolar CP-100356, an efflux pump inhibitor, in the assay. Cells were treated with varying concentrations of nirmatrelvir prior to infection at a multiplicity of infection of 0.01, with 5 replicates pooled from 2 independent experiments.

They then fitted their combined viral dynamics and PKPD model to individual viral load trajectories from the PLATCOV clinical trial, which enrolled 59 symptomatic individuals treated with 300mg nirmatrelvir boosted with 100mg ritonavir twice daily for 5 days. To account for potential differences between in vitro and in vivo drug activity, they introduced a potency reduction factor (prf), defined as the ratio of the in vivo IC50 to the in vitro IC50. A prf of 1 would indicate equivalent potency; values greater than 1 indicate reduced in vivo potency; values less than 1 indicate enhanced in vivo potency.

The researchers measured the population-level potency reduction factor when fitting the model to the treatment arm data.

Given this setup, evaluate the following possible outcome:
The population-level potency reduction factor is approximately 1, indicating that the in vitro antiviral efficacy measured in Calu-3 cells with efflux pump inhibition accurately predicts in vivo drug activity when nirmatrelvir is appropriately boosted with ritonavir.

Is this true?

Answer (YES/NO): NO